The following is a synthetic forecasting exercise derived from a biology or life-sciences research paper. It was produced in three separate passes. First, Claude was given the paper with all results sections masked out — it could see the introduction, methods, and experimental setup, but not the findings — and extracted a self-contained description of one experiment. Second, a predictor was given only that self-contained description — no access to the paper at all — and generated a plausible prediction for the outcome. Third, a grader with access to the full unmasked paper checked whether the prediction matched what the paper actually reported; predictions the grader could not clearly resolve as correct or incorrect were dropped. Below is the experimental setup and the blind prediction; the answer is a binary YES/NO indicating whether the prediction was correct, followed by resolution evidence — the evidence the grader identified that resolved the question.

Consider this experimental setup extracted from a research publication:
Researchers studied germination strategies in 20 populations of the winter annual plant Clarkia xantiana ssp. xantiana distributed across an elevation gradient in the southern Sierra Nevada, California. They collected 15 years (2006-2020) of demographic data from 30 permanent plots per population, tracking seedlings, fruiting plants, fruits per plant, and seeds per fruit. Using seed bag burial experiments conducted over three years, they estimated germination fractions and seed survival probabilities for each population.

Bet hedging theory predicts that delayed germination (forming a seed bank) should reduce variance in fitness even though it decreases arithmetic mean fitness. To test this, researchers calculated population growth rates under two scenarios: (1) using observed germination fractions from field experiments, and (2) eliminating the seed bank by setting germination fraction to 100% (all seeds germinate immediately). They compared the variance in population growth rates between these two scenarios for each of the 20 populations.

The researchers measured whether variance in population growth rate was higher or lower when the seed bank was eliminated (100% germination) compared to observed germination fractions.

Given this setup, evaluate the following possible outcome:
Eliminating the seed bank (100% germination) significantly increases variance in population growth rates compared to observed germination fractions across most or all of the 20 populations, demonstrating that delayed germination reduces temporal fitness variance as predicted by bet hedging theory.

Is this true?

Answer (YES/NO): YES